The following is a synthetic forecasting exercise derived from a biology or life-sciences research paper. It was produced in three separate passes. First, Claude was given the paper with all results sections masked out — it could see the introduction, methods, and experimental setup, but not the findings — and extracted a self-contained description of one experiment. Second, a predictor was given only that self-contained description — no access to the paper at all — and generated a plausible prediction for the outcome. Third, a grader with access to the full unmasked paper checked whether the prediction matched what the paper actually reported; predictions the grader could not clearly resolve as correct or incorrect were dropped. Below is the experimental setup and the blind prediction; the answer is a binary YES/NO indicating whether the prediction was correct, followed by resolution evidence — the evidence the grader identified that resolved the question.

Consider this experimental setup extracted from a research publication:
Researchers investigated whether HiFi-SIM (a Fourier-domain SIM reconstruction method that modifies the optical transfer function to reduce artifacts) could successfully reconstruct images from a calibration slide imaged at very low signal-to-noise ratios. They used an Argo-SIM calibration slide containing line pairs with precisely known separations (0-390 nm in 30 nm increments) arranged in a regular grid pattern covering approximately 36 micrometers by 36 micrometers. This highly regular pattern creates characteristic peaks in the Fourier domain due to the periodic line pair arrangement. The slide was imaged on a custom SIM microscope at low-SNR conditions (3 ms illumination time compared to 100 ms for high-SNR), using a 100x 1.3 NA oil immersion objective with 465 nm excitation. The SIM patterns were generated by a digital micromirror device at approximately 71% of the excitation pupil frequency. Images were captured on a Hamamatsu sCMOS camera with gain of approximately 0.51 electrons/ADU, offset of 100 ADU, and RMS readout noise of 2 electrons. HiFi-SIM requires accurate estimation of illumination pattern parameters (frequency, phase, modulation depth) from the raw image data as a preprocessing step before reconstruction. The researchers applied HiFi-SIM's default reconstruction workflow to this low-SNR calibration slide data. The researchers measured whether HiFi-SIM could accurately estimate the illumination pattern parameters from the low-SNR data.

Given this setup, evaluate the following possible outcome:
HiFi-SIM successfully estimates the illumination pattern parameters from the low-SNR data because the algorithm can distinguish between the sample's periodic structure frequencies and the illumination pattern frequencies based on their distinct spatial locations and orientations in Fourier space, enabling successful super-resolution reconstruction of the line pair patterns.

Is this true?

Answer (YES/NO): NO